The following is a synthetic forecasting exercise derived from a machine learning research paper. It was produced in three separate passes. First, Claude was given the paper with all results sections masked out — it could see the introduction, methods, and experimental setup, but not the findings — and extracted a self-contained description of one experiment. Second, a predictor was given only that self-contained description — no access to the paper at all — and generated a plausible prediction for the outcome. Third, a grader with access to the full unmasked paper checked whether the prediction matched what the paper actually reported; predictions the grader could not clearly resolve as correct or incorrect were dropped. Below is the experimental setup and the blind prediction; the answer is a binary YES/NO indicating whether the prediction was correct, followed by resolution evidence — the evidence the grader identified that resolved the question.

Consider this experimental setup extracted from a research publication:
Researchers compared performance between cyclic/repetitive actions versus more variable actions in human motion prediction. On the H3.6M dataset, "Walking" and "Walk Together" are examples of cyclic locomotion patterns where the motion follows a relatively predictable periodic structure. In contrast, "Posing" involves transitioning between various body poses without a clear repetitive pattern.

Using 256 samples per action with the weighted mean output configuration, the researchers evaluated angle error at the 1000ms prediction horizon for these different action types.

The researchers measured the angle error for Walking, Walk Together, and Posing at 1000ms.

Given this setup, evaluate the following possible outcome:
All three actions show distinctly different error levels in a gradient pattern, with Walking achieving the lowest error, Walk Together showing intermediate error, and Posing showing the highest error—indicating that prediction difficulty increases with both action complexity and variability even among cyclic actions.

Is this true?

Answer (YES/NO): NO